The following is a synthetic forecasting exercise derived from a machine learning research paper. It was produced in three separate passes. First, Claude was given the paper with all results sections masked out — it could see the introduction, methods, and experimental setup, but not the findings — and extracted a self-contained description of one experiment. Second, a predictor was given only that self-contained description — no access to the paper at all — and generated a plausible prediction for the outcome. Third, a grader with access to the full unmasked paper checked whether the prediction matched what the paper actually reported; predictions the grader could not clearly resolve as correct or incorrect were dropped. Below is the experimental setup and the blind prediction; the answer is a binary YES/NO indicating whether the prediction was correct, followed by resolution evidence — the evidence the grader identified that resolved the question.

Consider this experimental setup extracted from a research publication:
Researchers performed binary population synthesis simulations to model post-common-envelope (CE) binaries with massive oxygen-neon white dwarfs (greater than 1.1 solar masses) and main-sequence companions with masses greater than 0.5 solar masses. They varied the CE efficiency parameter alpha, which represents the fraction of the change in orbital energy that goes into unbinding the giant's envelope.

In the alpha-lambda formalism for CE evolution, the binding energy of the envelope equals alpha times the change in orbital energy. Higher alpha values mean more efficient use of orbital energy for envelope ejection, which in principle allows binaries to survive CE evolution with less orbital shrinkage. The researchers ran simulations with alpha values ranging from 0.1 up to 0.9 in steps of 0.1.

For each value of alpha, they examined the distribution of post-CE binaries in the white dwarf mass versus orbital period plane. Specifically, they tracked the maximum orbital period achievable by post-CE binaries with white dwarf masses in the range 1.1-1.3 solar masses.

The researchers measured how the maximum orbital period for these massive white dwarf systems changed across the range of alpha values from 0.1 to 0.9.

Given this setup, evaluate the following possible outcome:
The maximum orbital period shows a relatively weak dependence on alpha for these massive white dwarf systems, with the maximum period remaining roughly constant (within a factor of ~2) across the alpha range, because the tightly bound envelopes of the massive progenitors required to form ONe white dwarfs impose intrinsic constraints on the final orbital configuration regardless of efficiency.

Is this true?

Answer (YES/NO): NO